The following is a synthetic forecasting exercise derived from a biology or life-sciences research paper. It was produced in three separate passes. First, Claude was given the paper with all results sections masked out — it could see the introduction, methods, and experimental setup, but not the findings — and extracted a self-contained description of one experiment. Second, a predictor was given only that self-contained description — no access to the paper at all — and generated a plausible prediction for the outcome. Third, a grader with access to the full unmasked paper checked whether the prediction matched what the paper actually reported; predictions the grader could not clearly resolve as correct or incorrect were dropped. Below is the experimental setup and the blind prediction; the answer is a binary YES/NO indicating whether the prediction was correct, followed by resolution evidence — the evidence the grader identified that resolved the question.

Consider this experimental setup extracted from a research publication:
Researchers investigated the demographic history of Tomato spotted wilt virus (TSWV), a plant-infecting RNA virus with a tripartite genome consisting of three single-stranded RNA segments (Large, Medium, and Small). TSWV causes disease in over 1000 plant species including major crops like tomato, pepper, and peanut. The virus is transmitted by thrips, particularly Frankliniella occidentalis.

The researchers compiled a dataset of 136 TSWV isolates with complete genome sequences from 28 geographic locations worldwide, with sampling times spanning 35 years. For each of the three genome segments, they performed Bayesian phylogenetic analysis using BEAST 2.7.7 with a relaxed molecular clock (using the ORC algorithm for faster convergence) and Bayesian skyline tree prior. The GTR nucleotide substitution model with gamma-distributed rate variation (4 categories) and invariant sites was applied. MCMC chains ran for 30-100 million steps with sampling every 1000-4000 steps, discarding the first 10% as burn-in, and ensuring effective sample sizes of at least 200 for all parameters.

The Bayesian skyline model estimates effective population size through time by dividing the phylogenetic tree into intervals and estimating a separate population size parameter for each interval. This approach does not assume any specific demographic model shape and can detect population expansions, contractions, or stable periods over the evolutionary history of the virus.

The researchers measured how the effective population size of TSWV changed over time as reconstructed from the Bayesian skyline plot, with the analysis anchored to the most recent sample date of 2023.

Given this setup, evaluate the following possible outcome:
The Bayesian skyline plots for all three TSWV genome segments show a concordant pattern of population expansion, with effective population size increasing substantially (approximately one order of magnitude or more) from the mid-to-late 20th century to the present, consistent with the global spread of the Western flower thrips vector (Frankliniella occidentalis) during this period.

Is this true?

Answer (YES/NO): NO